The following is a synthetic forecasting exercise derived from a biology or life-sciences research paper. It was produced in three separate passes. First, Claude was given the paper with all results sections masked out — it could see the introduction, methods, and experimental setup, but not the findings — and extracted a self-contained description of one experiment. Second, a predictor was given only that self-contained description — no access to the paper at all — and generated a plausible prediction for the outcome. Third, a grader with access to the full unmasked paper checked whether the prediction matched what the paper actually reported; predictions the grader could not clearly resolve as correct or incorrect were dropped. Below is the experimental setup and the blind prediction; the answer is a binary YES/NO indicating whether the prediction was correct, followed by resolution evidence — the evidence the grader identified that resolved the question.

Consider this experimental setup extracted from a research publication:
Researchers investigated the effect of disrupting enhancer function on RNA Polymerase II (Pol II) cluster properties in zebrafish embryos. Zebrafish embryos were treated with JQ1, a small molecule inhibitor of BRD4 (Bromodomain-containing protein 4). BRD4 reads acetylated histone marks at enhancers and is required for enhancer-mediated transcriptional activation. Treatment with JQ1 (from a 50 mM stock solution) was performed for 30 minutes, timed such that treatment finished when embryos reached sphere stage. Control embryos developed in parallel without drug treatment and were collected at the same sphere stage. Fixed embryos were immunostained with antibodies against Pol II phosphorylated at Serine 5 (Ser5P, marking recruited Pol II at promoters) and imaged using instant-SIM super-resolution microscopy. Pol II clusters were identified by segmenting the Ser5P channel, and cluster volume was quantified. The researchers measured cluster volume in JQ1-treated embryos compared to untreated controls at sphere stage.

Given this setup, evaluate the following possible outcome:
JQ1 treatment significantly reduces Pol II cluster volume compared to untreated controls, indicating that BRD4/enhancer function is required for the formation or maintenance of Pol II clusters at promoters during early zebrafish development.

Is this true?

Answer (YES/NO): YES